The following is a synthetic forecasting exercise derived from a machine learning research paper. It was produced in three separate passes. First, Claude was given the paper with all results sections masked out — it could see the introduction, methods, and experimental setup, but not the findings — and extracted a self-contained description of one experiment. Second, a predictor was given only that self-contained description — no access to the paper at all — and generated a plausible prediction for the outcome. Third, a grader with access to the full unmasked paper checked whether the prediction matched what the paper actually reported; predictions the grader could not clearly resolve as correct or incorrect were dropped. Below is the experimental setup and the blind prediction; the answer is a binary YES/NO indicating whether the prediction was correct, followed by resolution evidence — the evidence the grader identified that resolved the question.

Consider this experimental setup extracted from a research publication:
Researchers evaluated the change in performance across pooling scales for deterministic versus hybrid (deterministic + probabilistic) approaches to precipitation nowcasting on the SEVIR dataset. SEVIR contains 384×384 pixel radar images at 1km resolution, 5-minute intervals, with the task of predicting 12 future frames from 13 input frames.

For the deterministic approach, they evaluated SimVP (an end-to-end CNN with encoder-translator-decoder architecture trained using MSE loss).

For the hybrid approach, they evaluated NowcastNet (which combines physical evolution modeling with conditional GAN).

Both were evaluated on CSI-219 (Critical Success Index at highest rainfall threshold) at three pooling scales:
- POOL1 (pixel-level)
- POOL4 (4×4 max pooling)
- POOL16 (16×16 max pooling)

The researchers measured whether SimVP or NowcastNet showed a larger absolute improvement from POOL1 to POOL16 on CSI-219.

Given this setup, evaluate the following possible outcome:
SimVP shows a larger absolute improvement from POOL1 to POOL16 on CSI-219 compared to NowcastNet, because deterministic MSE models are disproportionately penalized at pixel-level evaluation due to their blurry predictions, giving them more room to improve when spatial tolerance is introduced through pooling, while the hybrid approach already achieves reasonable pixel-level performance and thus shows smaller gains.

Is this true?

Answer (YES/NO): NO